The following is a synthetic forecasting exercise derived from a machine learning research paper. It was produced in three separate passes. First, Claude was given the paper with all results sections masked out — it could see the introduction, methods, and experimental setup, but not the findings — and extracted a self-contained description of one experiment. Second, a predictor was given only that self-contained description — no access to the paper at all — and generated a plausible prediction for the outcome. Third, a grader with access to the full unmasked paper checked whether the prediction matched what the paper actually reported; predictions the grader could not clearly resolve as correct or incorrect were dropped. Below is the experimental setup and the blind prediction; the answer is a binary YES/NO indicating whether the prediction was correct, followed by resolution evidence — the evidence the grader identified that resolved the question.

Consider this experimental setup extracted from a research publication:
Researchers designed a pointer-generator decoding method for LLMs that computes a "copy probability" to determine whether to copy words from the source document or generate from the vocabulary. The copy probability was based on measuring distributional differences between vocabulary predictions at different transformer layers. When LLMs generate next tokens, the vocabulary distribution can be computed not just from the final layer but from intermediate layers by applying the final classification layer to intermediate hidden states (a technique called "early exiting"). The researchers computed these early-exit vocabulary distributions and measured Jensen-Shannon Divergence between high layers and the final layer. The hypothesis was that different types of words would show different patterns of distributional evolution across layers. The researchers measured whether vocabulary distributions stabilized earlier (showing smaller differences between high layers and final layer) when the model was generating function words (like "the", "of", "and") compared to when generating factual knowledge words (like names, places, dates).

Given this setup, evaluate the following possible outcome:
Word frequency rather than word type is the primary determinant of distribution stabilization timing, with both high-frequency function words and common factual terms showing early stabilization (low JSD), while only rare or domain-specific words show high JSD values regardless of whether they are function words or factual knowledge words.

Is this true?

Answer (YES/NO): NO